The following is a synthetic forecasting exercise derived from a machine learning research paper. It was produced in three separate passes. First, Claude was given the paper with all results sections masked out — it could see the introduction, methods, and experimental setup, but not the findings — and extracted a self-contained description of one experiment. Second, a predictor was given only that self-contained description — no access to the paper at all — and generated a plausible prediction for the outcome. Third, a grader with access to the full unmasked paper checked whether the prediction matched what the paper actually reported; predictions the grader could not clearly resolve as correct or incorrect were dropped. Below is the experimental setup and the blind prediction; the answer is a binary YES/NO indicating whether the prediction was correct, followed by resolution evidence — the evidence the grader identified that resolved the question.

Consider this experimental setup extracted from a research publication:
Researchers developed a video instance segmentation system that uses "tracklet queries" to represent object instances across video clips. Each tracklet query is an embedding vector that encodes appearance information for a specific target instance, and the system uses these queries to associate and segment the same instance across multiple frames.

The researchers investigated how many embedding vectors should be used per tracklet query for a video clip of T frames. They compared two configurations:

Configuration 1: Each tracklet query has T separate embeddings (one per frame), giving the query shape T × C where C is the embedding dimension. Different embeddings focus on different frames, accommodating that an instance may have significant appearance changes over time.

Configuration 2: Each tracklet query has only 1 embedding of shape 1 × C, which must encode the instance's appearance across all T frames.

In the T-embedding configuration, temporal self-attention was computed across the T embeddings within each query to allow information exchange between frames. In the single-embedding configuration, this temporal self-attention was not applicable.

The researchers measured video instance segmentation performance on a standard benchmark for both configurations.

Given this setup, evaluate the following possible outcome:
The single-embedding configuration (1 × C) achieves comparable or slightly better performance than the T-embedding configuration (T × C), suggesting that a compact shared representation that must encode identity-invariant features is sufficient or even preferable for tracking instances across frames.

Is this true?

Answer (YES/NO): NO